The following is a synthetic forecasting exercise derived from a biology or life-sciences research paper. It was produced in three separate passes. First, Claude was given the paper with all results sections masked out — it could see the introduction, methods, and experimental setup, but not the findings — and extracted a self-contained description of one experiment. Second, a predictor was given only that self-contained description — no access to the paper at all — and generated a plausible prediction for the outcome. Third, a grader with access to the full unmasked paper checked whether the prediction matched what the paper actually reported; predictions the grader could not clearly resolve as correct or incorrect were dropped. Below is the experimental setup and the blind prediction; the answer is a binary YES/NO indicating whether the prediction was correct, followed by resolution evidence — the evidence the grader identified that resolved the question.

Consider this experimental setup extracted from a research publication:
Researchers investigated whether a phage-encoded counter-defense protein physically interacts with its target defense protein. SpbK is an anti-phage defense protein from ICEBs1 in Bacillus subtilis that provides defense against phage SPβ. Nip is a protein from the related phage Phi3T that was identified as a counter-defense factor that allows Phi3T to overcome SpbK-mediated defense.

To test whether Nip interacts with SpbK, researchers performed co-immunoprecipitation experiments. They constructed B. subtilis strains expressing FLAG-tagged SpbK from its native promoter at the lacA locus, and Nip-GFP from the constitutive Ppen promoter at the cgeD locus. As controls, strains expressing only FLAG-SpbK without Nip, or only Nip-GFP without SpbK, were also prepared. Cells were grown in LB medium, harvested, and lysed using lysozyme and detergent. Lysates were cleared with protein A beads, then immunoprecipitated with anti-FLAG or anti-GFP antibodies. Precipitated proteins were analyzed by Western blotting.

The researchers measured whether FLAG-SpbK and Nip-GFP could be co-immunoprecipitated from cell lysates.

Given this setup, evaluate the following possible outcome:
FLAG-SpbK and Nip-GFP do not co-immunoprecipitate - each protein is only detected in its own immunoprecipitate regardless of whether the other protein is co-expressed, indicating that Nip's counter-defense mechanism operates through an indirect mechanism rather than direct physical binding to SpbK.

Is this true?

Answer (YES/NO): NO